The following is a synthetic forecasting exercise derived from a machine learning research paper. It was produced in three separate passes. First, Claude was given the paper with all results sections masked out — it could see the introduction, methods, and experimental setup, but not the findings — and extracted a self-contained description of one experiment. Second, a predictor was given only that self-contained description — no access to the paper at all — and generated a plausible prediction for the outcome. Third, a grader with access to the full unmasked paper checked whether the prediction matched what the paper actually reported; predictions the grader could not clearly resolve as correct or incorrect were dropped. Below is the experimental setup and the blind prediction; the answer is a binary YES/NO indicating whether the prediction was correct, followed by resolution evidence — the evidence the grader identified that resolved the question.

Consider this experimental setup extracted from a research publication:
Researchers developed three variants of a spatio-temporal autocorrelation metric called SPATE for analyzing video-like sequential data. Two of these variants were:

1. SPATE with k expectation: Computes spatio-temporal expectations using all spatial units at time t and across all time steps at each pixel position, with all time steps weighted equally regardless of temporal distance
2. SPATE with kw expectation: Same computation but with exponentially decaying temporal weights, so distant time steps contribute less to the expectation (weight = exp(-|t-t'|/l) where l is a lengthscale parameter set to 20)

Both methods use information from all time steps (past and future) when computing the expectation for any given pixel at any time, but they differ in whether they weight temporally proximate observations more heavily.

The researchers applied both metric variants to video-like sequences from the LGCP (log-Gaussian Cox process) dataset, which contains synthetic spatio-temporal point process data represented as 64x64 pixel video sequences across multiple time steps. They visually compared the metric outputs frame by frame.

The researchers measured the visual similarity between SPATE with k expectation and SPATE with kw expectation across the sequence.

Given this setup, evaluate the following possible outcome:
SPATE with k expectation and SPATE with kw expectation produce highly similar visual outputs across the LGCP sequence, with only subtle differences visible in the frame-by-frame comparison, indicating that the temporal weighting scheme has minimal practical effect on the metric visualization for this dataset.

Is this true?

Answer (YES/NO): YES